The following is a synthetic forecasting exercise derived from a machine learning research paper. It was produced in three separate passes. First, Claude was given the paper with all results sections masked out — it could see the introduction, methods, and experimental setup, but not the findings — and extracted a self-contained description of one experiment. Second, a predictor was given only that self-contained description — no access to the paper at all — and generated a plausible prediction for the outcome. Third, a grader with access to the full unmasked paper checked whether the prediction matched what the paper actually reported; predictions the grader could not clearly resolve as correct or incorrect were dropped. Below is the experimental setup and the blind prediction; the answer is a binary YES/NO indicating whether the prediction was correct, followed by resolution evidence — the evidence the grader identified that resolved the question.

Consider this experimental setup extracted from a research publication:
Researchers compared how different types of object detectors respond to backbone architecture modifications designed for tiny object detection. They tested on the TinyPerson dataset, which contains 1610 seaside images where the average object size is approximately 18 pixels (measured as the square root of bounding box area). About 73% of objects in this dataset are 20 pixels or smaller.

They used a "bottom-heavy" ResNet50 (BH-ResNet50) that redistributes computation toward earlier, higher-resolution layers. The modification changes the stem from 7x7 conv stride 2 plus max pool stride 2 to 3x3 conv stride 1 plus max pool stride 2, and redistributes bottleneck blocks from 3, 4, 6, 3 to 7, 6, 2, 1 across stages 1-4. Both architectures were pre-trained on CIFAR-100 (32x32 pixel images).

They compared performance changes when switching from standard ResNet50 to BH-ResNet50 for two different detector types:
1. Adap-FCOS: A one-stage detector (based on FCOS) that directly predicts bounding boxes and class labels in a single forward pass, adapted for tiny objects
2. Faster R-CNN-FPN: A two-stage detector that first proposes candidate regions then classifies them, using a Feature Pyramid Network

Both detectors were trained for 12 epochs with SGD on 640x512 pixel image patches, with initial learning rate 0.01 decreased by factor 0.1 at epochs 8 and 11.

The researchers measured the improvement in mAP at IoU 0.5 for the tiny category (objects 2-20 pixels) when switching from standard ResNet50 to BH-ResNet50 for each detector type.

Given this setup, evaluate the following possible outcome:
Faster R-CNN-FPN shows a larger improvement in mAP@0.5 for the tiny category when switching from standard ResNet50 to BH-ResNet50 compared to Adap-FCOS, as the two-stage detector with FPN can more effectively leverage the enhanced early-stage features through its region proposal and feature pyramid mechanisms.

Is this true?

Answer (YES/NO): NO